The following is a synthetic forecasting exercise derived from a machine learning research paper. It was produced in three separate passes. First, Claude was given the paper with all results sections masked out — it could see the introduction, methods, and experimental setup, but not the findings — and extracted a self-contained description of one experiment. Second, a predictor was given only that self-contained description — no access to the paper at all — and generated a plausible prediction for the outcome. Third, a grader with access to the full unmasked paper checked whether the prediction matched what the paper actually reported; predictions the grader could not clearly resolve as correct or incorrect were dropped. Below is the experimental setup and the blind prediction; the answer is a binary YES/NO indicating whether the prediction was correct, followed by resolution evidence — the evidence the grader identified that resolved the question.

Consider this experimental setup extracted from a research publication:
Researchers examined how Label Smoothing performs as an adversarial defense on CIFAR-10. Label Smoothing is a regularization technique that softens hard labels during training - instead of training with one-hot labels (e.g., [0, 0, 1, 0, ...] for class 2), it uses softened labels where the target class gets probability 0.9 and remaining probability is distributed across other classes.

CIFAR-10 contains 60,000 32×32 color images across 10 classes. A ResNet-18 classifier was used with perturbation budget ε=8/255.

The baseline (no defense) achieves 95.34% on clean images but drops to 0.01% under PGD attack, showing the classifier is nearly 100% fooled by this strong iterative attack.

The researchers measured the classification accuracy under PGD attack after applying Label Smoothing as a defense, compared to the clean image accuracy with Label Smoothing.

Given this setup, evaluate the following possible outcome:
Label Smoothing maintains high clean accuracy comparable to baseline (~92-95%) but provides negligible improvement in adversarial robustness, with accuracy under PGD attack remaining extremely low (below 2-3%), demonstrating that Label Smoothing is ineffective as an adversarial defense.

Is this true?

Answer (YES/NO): NO